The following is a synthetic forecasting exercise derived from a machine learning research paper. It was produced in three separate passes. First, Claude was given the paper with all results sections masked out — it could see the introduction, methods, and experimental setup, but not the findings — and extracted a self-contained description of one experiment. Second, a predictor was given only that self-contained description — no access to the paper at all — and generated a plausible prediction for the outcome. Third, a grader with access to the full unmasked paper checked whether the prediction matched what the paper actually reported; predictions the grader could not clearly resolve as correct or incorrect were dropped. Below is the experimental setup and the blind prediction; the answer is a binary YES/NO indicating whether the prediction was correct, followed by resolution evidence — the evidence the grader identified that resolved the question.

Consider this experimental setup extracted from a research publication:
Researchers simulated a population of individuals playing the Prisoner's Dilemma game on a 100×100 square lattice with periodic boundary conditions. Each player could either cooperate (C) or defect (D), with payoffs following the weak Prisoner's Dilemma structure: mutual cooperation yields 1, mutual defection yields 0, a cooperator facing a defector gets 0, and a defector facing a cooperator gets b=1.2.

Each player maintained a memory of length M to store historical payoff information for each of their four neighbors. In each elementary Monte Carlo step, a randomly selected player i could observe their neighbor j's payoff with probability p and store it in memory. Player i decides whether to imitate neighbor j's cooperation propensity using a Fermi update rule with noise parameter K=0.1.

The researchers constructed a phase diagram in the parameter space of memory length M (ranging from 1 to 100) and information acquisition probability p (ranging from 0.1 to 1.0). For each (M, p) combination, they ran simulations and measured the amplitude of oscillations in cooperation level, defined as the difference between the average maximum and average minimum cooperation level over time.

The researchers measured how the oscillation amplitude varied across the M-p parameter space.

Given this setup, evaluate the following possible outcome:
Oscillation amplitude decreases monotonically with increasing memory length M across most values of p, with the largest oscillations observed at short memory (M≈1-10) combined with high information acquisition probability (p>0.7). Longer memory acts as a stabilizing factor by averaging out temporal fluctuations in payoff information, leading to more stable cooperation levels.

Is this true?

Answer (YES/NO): NO